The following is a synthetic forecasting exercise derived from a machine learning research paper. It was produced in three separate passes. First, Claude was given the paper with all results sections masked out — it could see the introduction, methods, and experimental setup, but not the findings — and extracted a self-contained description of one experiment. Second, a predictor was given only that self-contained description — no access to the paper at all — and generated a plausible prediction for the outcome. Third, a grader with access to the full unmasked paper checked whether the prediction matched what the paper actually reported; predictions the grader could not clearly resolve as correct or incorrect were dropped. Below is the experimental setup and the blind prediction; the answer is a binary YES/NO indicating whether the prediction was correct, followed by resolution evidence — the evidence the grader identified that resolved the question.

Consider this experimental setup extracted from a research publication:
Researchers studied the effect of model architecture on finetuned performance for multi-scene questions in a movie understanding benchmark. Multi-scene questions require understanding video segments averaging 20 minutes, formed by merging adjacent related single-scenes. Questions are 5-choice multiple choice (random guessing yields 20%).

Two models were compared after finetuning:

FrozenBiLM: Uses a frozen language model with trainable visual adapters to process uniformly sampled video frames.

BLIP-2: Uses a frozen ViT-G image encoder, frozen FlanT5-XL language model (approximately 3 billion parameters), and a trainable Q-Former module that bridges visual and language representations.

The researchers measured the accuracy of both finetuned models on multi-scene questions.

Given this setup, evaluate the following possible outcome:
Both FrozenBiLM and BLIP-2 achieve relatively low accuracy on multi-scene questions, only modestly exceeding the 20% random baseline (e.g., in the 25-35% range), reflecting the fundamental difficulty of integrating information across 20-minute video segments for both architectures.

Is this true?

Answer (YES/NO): NO